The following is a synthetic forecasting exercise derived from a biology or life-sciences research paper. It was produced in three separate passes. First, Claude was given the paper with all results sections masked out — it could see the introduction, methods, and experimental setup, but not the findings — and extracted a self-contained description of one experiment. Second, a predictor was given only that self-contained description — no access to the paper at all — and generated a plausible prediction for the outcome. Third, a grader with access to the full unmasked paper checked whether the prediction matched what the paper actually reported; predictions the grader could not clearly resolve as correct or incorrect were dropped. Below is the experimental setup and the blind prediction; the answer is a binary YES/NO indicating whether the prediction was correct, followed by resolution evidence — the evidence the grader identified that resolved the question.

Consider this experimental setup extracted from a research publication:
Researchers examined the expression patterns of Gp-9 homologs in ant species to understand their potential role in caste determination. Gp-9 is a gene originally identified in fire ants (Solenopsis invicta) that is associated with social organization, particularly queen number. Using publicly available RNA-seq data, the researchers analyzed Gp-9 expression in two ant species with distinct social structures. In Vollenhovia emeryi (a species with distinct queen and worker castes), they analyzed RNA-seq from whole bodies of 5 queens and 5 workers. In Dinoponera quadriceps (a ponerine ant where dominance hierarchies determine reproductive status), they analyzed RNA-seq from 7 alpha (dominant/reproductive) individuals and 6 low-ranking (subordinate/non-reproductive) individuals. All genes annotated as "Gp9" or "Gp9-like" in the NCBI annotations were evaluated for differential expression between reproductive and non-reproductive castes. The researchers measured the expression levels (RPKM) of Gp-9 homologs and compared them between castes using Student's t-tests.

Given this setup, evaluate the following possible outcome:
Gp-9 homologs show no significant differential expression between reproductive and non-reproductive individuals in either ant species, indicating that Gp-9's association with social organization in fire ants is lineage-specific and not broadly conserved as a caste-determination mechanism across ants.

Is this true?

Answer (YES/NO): NO